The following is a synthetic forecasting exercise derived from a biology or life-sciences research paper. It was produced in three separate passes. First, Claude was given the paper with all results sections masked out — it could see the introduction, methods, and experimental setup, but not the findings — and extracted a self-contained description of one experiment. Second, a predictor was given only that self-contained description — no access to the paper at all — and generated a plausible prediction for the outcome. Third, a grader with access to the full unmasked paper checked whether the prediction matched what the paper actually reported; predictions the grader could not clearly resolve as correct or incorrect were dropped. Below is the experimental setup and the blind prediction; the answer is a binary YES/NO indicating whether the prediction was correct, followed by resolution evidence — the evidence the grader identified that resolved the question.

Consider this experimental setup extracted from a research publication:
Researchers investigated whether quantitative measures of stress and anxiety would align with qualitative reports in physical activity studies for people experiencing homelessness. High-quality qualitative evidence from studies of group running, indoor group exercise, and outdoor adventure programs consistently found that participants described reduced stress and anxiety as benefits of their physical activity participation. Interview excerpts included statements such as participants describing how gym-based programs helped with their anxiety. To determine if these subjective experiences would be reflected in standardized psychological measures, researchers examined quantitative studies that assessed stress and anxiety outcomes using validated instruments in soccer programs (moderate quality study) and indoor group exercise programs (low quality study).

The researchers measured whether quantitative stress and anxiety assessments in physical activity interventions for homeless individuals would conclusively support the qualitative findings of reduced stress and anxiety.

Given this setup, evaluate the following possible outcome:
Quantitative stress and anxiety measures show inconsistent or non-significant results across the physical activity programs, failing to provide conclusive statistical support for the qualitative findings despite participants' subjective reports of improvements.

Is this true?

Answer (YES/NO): YES